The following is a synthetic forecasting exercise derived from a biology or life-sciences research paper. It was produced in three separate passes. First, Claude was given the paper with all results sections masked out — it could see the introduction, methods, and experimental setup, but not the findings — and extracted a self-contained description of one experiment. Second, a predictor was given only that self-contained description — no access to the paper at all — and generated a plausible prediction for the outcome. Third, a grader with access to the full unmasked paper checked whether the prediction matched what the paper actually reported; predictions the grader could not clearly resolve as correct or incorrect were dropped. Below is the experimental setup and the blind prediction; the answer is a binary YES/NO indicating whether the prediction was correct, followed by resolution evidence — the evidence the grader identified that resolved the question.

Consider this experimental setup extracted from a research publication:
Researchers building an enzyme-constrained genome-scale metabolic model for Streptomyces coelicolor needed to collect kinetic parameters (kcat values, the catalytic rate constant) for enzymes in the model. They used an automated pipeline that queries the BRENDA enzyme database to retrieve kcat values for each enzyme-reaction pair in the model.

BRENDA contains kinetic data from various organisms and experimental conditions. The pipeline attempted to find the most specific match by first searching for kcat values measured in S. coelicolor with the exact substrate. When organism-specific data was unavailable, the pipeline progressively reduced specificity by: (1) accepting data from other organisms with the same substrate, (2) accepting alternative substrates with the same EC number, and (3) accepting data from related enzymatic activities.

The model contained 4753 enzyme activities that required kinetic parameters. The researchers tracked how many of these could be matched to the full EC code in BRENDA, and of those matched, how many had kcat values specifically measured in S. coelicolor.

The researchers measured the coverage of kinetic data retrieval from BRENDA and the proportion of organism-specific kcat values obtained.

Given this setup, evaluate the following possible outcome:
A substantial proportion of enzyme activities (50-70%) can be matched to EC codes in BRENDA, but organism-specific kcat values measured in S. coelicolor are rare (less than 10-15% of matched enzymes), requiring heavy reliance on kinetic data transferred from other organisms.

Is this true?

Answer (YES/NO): NO